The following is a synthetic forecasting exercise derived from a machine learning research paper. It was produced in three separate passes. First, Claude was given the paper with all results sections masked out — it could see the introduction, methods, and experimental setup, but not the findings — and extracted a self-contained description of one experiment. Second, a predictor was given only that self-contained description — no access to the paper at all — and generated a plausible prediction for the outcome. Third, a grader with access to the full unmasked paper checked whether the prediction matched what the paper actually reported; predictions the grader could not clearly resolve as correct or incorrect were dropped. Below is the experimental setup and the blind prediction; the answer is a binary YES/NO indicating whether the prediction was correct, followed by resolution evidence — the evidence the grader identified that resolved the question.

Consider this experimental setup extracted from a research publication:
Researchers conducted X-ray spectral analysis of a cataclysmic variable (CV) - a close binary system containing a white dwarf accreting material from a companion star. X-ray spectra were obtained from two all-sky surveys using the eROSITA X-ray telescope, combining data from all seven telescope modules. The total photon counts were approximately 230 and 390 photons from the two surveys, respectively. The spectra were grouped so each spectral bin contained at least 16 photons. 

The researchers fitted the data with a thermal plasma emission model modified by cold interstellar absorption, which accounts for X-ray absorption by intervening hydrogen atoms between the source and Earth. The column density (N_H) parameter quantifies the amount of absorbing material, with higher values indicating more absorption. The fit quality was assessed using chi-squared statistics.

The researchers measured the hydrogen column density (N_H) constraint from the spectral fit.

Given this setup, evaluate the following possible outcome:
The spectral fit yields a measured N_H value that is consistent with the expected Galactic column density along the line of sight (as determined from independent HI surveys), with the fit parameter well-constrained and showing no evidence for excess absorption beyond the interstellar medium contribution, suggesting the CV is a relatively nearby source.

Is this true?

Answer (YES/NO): NO